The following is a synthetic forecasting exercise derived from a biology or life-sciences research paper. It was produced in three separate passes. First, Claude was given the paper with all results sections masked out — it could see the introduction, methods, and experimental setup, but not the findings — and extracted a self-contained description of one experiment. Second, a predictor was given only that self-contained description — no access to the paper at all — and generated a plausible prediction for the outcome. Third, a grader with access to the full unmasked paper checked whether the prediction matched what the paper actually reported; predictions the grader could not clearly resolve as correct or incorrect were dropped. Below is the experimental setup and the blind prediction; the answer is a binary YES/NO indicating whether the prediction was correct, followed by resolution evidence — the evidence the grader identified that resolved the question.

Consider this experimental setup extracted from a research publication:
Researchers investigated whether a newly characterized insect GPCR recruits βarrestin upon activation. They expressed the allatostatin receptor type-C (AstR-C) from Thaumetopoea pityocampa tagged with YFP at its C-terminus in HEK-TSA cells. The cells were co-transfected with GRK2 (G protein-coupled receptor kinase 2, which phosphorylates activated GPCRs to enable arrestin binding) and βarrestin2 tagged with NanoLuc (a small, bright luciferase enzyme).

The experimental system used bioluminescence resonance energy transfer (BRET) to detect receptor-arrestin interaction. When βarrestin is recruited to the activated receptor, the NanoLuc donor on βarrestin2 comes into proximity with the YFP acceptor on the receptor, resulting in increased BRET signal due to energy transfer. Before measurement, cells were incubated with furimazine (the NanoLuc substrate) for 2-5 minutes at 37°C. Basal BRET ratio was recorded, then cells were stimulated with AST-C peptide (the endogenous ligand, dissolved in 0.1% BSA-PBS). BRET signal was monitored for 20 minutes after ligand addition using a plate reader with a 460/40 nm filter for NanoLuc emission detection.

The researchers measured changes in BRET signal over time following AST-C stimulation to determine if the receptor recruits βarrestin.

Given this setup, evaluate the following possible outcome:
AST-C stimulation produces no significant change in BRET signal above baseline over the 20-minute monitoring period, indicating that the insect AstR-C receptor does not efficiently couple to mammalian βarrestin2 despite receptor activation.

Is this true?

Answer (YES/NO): NO